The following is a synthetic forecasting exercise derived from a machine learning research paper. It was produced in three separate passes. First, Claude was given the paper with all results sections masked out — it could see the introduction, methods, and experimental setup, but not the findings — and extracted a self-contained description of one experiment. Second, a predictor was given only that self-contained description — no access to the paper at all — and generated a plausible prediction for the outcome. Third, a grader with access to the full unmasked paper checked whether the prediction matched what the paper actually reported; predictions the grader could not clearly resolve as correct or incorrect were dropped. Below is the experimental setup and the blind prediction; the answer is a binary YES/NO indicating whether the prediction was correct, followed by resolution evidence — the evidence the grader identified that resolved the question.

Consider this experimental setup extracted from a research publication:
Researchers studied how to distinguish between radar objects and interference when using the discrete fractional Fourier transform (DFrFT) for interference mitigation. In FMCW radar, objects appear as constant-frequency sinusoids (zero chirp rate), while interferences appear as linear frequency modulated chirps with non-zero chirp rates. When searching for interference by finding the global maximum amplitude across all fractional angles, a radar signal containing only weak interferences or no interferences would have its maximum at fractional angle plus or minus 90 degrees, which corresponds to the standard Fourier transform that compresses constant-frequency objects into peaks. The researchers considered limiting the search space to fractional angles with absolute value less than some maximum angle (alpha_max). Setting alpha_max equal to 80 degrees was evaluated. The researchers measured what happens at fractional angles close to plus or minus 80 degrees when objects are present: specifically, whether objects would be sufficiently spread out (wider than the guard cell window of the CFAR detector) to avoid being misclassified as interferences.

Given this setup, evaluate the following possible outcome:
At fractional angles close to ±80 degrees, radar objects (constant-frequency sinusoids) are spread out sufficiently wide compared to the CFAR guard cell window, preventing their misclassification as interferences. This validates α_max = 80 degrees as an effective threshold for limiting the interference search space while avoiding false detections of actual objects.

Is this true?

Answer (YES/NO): YES